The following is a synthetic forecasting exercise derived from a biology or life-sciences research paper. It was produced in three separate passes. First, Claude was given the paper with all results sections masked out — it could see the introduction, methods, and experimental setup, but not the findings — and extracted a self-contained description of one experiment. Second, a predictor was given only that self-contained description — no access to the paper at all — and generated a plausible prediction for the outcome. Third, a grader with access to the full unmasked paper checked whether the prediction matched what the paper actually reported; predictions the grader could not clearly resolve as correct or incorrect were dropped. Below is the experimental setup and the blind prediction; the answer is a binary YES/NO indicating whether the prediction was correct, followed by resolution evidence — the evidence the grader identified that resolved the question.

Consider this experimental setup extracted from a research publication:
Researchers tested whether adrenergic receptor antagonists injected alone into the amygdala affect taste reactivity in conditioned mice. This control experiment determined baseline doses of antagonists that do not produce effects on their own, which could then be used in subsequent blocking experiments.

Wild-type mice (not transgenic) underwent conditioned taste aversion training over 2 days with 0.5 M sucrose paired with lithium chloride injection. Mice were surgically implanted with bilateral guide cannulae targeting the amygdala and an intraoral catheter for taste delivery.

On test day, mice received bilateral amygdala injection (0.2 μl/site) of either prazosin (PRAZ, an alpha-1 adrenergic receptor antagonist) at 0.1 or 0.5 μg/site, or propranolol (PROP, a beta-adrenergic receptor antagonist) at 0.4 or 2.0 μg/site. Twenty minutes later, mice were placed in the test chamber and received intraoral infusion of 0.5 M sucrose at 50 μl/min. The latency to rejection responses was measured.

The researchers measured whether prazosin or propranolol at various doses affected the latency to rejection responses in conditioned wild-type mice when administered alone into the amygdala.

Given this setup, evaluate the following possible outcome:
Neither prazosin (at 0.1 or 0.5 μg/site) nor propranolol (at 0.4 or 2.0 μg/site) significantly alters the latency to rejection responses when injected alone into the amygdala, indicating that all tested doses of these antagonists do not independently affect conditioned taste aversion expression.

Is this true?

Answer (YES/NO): NO